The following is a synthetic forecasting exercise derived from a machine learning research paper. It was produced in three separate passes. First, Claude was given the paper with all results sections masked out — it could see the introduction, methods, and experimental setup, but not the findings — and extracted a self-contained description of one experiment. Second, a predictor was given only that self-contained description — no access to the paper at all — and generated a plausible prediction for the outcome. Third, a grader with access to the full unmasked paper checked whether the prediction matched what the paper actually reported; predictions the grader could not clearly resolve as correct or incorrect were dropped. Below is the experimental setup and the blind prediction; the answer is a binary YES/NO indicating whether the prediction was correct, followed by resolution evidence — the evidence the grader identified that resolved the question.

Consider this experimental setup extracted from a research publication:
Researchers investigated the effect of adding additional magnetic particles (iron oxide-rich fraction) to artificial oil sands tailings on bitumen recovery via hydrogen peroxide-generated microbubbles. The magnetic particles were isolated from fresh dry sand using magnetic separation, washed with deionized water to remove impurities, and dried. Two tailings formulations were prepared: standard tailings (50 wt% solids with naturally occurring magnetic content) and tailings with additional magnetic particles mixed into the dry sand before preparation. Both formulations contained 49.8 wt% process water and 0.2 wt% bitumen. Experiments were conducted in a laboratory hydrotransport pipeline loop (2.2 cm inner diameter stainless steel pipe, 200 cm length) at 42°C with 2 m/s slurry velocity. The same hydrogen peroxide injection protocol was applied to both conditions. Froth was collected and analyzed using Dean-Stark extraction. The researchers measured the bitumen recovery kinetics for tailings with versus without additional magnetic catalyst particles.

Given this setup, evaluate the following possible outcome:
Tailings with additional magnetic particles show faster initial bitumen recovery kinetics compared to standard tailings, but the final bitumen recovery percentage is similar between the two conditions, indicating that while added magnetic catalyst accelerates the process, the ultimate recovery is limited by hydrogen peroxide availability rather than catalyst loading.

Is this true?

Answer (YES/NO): NO